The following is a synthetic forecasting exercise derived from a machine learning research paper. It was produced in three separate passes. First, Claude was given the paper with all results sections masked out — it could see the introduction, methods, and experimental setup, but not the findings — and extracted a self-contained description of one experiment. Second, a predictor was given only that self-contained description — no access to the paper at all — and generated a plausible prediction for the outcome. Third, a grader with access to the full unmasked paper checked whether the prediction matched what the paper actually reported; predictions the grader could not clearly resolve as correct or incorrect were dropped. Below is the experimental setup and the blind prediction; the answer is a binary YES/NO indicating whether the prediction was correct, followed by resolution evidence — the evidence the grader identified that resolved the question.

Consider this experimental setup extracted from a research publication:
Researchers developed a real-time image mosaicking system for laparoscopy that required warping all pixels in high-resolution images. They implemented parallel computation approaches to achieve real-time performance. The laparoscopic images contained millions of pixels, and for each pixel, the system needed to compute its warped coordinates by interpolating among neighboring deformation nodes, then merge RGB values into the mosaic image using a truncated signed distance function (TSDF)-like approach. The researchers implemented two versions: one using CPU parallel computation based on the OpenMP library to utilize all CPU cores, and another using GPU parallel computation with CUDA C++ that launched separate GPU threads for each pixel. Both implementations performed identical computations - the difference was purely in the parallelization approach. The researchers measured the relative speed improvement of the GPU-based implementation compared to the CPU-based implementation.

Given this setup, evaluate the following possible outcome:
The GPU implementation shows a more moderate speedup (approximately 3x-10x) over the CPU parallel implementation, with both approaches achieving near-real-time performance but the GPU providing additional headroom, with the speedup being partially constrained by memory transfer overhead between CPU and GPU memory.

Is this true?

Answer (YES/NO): NO